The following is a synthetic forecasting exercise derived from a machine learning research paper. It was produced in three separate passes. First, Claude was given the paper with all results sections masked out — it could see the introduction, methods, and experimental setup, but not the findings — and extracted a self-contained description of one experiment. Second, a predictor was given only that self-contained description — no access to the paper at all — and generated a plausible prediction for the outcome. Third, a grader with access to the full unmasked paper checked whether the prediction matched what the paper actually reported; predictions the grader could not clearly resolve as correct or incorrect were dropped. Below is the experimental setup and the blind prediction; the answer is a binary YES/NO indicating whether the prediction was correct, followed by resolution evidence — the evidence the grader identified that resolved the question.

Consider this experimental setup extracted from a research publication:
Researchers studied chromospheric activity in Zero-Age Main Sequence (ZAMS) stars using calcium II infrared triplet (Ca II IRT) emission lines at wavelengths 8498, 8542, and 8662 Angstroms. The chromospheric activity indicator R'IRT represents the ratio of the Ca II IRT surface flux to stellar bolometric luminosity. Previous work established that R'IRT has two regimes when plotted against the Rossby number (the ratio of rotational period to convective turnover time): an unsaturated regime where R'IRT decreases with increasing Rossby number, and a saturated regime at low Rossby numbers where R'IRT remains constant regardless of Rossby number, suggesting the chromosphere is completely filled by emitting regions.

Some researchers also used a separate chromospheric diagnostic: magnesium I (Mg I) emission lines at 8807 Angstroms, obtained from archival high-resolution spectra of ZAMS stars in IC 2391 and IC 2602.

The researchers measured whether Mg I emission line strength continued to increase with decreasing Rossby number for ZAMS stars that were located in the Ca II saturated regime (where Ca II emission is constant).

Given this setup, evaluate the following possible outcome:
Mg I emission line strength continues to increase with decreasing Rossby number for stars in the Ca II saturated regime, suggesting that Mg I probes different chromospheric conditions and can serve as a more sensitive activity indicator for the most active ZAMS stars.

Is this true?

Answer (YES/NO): YES